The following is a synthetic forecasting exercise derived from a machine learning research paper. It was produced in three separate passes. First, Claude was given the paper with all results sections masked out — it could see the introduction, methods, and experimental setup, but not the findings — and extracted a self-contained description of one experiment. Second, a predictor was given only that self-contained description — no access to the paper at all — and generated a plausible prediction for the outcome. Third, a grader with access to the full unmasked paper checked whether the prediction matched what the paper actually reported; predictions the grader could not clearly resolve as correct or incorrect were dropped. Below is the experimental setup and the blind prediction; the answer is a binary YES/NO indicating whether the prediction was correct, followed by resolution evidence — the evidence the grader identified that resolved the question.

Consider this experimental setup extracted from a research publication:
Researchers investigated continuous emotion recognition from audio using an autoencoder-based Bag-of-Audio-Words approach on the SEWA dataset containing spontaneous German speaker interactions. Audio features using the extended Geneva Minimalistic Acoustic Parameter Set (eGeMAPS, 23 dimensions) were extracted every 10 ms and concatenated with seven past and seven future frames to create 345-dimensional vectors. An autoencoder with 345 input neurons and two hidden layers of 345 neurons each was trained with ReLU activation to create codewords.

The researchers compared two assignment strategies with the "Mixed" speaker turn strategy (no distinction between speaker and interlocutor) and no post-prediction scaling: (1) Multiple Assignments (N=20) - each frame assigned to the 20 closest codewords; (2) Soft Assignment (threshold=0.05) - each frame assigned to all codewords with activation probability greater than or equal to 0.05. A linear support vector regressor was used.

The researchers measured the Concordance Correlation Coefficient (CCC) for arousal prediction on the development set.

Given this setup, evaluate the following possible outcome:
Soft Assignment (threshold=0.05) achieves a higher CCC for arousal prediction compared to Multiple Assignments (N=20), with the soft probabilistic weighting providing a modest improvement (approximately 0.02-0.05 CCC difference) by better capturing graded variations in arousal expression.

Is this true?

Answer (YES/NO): NO